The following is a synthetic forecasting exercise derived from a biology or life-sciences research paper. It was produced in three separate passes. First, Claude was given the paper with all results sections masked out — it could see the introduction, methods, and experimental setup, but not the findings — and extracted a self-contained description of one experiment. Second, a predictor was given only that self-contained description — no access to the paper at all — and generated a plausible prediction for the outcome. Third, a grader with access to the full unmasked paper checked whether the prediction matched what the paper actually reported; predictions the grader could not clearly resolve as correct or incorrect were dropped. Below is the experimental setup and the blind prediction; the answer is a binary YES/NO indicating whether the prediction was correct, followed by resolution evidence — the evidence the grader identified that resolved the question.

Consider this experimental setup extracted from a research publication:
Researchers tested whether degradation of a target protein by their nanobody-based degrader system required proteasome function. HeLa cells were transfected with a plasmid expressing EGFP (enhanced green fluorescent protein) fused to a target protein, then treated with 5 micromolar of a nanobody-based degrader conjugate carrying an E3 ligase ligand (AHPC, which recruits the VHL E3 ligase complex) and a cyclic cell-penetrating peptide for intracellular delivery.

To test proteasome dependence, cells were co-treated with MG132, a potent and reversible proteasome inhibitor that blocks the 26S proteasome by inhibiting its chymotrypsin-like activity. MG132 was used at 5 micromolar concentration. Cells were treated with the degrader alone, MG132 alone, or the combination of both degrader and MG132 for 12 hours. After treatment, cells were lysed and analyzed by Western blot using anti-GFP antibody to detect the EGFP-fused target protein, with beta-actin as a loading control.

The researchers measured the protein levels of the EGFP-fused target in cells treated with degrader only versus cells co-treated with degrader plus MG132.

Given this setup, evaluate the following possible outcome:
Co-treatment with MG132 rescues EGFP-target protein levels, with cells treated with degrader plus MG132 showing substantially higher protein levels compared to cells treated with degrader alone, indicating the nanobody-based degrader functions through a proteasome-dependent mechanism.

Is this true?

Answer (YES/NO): YES